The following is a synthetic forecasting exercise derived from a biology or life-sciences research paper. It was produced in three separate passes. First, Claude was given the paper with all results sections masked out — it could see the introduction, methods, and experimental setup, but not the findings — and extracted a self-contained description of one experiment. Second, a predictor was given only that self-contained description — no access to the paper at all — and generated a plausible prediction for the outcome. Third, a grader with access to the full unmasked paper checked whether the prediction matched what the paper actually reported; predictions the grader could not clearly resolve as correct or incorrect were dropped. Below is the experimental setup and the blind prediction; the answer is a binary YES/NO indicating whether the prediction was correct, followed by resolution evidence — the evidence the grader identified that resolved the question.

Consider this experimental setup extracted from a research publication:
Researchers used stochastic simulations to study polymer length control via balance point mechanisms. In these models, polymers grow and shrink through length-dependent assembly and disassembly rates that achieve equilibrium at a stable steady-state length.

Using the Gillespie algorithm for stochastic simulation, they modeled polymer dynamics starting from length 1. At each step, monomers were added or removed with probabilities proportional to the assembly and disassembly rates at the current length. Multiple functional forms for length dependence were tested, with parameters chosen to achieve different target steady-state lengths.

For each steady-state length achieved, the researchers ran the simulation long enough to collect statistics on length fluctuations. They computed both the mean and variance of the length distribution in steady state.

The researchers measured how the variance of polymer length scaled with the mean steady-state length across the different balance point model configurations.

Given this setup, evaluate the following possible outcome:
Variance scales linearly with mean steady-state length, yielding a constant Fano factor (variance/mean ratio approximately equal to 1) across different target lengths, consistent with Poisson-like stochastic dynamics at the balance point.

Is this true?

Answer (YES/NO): NO